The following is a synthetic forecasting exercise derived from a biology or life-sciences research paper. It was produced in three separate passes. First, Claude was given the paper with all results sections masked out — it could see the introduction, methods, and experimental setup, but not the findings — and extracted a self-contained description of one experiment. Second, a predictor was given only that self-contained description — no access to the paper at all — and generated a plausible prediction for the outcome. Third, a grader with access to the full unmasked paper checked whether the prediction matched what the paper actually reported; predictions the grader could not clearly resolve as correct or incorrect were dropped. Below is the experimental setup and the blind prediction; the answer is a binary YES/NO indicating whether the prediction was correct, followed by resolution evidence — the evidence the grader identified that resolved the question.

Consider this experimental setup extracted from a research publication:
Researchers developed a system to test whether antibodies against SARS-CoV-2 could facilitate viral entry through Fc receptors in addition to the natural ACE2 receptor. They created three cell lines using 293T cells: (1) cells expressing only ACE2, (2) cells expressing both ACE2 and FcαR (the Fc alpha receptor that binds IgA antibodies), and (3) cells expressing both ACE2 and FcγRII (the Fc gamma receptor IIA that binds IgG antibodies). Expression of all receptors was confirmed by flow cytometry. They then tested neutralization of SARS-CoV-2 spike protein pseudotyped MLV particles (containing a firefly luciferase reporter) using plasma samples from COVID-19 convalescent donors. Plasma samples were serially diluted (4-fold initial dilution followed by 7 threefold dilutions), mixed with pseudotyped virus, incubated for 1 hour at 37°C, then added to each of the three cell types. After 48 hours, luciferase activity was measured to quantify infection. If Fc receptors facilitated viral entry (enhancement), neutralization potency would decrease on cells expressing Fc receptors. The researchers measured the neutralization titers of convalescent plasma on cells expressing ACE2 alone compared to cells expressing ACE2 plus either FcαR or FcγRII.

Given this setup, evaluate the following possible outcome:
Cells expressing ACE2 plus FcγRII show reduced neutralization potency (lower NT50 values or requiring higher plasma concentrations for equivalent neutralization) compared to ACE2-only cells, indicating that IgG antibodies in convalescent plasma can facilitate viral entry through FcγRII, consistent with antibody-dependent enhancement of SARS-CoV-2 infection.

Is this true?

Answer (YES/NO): NO